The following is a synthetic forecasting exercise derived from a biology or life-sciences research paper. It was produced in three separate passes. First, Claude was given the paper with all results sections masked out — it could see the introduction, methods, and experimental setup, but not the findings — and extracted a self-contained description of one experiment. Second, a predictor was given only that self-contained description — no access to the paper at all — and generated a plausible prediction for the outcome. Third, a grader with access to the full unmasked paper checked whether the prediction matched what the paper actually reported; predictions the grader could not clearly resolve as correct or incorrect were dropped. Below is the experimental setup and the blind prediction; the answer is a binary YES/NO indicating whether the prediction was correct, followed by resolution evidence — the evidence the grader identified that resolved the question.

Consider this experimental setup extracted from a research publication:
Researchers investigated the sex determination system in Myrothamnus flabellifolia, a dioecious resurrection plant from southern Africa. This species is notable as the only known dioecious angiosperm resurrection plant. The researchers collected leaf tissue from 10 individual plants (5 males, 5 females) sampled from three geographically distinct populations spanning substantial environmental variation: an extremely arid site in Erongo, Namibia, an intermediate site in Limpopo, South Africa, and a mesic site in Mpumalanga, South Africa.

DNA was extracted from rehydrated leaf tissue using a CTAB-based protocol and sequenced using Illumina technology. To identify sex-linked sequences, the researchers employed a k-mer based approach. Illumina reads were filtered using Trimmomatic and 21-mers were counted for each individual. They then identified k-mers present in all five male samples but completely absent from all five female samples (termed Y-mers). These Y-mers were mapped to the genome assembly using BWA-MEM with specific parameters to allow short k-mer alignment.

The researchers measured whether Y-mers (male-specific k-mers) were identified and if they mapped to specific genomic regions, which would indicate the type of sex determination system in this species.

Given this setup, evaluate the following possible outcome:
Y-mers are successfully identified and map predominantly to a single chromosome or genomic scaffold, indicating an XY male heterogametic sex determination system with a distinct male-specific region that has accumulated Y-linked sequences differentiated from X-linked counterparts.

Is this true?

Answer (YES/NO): YES